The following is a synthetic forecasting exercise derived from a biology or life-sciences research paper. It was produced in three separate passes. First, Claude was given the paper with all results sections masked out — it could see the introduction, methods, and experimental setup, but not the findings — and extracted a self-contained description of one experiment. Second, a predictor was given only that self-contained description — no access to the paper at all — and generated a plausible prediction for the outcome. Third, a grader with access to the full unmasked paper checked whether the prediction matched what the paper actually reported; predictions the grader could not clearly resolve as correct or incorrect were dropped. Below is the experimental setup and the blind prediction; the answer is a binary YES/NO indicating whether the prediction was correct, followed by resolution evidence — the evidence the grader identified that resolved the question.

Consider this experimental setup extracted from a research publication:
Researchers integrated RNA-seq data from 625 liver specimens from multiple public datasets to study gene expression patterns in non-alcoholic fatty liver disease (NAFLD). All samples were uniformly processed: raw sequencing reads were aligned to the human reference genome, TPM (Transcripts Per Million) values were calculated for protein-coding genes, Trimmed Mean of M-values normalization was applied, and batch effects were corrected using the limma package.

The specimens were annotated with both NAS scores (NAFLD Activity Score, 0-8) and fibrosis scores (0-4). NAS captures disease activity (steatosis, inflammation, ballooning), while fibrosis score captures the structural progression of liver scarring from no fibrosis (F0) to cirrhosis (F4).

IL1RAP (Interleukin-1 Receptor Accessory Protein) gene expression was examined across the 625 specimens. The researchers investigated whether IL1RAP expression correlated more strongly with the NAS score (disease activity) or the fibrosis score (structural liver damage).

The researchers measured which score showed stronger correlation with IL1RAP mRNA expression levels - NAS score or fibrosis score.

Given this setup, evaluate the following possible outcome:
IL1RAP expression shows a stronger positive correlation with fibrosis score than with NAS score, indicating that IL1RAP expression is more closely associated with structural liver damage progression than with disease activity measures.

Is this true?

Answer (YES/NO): NO